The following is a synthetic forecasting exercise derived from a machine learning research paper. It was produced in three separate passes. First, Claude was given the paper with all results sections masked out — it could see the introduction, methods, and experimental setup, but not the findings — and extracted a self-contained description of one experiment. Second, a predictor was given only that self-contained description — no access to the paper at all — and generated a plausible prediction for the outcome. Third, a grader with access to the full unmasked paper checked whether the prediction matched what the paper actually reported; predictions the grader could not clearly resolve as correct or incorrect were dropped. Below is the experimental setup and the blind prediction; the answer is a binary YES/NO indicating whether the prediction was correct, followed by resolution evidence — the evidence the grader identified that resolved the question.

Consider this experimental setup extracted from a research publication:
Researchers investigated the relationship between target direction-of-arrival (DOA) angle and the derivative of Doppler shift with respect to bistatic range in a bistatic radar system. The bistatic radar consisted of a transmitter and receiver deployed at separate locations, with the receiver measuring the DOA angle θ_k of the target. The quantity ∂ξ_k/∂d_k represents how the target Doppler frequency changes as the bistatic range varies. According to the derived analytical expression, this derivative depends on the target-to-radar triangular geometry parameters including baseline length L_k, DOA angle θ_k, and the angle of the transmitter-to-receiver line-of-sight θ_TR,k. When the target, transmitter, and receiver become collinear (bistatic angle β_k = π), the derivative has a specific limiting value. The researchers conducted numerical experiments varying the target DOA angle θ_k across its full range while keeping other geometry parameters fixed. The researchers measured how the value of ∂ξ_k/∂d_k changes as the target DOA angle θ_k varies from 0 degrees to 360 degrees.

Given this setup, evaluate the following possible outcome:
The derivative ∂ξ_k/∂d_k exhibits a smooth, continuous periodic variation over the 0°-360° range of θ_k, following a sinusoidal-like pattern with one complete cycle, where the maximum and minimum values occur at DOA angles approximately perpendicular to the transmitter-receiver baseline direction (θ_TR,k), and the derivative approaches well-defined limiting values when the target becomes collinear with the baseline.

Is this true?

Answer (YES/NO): NO